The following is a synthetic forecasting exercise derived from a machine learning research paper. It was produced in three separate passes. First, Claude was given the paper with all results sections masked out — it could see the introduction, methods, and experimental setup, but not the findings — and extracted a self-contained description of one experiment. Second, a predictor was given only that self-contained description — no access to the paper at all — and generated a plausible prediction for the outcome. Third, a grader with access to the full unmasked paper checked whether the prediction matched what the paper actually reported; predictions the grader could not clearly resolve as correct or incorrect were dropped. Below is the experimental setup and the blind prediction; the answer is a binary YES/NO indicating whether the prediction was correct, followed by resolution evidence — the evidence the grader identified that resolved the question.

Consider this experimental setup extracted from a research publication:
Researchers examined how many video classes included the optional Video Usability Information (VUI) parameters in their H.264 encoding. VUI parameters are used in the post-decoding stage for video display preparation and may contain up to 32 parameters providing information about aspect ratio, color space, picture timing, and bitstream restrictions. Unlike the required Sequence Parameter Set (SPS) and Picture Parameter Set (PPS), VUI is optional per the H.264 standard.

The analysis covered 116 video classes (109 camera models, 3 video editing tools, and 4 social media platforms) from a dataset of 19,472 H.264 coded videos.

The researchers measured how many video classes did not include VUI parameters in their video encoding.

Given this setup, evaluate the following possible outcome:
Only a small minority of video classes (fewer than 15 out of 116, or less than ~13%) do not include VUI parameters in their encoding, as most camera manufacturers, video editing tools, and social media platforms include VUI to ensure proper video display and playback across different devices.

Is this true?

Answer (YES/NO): NO